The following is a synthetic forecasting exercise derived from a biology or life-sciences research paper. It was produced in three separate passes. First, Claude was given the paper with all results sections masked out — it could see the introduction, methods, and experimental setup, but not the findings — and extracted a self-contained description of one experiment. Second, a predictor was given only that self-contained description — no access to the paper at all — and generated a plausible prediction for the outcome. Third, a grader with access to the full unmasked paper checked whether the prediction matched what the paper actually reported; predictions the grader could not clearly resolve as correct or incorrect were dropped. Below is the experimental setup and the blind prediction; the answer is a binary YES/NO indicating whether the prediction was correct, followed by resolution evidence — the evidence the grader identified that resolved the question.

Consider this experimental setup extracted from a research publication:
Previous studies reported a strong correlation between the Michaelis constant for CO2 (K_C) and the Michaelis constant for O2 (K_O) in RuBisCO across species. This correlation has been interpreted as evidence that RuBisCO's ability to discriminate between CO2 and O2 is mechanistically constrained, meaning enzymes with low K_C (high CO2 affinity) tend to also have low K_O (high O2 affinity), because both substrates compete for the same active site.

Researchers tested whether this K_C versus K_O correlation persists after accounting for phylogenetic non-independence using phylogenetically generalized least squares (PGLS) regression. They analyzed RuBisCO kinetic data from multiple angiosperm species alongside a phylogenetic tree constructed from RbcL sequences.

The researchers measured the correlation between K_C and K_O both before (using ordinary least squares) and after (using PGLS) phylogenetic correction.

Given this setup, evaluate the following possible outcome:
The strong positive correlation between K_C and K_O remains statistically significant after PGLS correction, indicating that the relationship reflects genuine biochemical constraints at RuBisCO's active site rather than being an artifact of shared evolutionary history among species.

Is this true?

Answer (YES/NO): NO